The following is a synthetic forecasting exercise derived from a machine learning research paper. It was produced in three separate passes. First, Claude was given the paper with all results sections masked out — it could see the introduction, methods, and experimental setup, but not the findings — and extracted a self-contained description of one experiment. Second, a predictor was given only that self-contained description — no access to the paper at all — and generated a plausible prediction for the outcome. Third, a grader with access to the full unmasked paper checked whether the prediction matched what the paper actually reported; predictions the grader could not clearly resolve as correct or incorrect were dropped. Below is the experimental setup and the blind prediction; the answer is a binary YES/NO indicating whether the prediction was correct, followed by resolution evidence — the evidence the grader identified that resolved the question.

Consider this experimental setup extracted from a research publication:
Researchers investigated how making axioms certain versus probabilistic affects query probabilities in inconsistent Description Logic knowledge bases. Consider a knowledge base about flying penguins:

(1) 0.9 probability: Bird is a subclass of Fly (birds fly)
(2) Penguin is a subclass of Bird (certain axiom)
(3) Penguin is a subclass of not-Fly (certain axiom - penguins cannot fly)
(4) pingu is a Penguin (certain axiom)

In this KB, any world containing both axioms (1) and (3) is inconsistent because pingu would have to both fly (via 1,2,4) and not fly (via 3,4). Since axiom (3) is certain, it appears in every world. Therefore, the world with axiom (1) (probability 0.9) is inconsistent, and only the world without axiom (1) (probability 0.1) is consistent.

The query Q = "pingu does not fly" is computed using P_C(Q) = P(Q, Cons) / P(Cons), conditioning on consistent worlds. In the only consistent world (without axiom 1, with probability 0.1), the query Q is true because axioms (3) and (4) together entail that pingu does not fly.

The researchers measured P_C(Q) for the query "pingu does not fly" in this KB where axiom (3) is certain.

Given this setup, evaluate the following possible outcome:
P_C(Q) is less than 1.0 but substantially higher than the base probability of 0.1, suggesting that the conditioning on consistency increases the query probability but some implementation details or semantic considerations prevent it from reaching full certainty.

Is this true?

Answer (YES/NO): NO